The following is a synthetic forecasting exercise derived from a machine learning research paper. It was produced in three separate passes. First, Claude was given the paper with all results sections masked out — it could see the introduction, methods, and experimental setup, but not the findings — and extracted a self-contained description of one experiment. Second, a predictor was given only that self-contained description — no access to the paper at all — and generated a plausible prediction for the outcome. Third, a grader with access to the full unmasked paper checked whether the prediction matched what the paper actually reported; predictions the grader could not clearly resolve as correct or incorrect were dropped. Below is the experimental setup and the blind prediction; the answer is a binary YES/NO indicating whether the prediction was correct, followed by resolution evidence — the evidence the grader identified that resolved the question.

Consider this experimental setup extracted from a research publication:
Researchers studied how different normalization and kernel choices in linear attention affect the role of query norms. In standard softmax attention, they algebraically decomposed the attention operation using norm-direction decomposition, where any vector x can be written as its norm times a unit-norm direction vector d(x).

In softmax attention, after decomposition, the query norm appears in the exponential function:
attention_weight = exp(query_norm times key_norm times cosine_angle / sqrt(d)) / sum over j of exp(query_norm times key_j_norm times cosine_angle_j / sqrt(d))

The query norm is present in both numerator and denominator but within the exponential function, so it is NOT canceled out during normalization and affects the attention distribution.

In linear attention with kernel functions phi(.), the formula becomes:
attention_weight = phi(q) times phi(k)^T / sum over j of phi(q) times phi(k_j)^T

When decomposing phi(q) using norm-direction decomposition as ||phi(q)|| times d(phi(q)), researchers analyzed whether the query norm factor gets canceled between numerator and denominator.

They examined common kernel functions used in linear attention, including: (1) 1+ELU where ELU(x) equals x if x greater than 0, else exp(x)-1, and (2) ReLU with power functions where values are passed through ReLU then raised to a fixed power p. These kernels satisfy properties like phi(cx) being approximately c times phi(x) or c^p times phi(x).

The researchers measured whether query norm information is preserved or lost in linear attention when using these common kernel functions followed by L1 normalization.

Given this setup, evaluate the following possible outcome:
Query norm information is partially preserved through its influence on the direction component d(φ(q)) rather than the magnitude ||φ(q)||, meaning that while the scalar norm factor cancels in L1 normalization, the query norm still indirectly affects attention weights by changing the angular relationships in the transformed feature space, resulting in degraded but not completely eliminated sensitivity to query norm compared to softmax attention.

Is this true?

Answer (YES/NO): NO